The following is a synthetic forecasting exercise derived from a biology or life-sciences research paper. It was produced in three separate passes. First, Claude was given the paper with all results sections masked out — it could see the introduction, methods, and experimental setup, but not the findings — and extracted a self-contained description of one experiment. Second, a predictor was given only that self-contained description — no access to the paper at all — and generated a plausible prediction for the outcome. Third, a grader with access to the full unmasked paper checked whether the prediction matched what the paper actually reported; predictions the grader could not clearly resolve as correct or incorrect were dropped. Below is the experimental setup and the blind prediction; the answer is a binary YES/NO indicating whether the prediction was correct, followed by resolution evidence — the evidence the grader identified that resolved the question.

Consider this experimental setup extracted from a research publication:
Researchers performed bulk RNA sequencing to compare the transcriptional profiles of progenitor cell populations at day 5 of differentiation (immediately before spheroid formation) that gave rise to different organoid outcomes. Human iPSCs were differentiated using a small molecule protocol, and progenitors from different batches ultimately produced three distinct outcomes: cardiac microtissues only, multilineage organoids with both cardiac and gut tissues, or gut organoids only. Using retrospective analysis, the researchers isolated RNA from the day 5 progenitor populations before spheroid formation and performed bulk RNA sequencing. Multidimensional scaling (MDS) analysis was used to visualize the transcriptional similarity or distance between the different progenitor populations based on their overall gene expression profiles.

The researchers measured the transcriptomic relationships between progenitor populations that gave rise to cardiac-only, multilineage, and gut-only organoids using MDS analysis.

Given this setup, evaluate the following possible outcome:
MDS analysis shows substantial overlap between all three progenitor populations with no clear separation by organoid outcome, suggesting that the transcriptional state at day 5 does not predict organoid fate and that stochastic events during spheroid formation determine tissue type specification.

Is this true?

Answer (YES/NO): NO